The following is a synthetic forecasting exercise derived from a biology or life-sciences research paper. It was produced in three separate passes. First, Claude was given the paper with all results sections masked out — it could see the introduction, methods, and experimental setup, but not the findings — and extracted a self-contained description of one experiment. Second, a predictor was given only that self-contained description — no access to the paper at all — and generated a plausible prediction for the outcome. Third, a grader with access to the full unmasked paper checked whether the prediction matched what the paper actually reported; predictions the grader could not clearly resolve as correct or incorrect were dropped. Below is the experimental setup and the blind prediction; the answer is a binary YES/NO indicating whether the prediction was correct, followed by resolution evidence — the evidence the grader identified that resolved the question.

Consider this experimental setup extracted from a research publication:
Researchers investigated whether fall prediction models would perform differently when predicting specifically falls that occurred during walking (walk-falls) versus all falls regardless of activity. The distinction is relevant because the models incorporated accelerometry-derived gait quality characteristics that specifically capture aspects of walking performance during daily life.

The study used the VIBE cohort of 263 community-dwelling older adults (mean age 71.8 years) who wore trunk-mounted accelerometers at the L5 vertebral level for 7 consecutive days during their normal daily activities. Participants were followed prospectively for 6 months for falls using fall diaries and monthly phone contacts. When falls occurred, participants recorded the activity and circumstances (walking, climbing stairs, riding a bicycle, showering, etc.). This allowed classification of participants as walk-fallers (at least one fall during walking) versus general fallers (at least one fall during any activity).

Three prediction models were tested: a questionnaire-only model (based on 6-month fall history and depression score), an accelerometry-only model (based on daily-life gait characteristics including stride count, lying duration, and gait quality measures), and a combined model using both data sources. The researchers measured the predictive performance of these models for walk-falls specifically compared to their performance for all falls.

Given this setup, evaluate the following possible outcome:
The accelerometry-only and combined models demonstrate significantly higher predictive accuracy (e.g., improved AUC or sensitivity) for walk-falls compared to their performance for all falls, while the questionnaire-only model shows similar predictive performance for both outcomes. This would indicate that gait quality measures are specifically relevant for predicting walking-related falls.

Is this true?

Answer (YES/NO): NO